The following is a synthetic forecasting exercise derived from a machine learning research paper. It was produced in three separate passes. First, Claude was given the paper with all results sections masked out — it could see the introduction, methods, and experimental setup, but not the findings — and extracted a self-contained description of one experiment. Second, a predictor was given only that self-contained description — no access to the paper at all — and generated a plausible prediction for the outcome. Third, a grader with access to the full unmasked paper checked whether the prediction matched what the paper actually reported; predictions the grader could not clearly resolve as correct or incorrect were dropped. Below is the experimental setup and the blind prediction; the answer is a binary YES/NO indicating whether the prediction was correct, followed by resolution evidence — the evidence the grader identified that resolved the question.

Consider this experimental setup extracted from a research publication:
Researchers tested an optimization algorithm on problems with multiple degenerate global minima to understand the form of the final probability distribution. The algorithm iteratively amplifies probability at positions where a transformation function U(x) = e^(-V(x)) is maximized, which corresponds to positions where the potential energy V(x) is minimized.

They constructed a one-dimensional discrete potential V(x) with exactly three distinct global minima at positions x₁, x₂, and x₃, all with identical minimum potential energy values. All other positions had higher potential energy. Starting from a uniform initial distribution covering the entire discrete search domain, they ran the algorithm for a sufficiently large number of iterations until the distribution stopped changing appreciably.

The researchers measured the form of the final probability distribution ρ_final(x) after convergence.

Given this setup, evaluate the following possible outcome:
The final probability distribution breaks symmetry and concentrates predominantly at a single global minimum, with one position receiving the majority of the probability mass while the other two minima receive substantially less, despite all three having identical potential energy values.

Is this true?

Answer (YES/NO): NO